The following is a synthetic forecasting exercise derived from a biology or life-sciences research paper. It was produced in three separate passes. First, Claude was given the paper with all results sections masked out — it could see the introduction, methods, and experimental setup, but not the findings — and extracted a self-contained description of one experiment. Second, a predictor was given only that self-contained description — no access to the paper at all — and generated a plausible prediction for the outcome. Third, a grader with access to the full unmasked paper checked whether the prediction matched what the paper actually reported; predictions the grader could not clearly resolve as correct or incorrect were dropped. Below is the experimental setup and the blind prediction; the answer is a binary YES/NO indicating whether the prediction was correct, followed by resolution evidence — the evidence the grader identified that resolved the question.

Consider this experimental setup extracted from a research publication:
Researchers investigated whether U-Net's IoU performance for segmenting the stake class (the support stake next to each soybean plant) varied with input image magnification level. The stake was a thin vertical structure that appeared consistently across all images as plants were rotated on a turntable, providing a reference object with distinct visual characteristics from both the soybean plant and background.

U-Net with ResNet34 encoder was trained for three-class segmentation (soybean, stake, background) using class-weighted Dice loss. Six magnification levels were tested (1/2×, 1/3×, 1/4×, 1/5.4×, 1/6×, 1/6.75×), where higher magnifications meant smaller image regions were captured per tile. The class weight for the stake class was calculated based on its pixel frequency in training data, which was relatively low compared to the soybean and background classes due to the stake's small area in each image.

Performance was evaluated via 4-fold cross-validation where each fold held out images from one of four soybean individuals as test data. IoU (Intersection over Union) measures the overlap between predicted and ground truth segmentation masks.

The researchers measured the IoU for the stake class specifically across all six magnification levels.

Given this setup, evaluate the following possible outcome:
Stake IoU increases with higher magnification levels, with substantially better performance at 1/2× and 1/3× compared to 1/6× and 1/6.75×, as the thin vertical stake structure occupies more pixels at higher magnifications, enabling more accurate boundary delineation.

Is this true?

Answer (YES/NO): NO